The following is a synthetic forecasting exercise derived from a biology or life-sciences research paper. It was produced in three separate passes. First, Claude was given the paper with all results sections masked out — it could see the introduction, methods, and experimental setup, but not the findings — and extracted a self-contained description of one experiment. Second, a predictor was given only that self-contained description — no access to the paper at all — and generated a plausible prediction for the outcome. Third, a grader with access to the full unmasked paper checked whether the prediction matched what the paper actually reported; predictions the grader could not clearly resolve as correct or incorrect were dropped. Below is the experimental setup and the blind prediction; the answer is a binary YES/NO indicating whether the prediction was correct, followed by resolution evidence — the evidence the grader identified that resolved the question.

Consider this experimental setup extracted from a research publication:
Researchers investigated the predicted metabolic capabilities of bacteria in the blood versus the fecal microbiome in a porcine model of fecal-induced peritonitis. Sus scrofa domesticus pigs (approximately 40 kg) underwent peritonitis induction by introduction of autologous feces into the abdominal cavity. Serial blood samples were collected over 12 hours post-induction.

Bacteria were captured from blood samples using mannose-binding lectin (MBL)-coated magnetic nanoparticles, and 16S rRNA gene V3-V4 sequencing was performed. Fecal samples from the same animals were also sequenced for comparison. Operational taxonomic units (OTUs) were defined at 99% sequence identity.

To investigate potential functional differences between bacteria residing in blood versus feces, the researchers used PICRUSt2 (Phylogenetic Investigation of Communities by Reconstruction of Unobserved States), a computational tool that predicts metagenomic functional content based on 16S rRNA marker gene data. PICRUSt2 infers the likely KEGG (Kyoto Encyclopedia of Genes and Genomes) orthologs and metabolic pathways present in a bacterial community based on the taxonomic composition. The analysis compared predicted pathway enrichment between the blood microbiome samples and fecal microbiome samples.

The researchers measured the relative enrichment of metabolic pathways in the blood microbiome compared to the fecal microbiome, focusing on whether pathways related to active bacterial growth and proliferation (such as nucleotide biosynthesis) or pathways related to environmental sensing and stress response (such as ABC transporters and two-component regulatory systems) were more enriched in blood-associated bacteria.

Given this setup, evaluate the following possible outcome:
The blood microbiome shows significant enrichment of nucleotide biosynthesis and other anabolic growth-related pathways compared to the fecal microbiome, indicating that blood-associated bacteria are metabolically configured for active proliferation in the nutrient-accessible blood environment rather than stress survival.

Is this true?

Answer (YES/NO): NO